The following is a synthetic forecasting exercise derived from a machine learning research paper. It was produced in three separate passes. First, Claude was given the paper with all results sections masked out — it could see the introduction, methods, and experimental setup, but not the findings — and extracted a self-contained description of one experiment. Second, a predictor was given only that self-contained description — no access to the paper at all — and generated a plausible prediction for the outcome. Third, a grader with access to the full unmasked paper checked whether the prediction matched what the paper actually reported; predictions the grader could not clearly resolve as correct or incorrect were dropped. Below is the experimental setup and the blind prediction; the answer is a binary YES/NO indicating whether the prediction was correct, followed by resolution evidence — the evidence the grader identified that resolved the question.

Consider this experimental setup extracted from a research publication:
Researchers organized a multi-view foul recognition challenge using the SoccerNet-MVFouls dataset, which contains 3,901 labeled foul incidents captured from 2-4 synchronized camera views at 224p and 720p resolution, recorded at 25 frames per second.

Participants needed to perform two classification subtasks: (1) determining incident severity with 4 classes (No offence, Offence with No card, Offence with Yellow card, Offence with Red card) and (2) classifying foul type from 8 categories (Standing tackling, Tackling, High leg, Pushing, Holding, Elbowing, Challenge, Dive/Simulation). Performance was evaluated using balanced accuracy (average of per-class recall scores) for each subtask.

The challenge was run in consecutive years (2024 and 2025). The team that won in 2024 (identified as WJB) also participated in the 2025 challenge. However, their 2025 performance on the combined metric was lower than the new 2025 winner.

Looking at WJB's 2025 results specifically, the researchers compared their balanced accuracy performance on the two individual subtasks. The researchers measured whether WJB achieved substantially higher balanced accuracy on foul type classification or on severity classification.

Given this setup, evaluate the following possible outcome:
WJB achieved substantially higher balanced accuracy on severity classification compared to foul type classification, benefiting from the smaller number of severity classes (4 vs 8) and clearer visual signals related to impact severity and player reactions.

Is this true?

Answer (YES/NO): YES